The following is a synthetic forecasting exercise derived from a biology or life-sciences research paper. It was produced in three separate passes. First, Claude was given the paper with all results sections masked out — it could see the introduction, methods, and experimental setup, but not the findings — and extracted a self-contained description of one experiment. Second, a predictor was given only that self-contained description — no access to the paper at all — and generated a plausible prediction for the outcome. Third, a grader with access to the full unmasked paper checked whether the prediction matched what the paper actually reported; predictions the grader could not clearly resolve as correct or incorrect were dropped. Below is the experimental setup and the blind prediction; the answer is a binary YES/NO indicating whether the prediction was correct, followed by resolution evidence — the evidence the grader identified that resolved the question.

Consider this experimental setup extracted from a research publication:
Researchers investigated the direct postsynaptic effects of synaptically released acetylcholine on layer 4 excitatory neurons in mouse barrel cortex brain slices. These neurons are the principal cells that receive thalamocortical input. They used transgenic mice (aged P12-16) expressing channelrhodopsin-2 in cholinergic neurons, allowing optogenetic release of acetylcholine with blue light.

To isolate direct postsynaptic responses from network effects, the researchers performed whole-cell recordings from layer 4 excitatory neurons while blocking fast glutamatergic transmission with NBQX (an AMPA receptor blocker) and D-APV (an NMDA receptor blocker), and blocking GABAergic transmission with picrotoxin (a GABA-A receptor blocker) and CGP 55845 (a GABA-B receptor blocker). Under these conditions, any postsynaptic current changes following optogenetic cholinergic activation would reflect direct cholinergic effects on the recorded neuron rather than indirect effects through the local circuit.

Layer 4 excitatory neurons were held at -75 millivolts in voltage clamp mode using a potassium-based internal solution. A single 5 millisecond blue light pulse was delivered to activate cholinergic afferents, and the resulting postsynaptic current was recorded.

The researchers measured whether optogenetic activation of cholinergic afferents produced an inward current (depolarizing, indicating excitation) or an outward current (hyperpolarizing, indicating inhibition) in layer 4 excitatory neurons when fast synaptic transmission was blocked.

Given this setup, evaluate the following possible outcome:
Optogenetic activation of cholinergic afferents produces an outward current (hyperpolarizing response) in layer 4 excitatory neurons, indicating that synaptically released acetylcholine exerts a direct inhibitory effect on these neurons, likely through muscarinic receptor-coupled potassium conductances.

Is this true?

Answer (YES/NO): YES